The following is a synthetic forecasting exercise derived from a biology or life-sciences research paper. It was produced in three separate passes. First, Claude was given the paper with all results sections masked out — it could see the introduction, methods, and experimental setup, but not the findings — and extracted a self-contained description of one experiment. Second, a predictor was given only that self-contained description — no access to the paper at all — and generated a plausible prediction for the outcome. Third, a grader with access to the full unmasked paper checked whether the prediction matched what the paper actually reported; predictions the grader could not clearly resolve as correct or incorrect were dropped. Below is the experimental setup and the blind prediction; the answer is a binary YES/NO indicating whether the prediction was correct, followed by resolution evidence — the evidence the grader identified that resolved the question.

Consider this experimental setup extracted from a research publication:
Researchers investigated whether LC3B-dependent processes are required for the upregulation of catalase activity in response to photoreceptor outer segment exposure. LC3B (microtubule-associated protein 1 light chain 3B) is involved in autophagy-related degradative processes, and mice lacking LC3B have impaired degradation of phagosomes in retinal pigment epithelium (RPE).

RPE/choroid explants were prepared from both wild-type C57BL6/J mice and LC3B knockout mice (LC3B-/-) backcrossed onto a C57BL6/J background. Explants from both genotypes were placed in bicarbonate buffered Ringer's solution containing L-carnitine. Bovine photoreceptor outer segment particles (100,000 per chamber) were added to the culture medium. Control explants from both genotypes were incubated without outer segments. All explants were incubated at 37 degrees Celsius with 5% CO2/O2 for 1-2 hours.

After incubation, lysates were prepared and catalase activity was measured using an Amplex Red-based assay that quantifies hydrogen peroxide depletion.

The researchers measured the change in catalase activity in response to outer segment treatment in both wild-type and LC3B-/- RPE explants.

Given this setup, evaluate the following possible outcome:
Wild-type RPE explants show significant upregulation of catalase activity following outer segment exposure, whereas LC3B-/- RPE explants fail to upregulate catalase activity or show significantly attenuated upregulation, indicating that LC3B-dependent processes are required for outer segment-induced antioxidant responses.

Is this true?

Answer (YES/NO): NO